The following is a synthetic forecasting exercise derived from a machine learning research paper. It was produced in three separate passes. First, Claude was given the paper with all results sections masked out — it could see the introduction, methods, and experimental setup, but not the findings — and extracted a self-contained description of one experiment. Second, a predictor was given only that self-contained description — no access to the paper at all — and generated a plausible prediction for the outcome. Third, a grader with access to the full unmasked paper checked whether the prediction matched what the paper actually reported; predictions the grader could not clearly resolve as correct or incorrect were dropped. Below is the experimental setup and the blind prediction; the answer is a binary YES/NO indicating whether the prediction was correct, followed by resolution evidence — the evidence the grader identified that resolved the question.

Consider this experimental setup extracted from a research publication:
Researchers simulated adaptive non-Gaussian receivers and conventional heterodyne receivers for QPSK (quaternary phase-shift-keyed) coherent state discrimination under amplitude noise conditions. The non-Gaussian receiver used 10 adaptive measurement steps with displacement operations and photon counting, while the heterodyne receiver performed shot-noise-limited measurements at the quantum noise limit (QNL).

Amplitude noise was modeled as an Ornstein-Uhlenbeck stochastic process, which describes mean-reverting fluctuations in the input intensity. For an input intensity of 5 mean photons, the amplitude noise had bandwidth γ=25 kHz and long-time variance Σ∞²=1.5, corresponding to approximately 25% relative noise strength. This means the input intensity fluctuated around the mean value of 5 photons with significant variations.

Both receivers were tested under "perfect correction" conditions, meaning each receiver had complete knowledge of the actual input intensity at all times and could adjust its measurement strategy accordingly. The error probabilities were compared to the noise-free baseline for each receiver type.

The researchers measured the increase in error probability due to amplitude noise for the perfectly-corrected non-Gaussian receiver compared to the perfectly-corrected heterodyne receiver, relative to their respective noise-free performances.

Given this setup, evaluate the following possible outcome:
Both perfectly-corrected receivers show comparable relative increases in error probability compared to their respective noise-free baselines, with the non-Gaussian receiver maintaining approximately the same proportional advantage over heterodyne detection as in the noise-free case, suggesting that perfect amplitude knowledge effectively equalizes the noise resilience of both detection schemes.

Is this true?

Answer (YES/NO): NO